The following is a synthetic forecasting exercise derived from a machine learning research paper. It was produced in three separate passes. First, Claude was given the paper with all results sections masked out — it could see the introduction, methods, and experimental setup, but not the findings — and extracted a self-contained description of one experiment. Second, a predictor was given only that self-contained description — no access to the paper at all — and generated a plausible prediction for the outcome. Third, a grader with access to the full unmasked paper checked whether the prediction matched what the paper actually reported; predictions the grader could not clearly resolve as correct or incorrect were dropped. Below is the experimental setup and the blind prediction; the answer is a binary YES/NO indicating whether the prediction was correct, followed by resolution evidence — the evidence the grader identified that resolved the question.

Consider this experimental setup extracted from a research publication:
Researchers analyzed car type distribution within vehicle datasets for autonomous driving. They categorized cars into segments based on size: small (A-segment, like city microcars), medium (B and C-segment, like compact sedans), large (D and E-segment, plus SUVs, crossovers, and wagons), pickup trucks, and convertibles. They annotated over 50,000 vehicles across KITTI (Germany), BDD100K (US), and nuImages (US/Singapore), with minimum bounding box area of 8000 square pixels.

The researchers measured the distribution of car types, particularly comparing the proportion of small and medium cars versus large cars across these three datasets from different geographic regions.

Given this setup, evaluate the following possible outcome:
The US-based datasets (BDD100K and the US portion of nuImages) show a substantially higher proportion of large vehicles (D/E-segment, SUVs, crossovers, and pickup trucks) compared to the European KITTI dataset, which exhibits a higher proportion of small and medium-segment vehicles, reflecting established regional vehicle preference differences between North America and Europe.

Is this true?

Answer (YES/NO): NO